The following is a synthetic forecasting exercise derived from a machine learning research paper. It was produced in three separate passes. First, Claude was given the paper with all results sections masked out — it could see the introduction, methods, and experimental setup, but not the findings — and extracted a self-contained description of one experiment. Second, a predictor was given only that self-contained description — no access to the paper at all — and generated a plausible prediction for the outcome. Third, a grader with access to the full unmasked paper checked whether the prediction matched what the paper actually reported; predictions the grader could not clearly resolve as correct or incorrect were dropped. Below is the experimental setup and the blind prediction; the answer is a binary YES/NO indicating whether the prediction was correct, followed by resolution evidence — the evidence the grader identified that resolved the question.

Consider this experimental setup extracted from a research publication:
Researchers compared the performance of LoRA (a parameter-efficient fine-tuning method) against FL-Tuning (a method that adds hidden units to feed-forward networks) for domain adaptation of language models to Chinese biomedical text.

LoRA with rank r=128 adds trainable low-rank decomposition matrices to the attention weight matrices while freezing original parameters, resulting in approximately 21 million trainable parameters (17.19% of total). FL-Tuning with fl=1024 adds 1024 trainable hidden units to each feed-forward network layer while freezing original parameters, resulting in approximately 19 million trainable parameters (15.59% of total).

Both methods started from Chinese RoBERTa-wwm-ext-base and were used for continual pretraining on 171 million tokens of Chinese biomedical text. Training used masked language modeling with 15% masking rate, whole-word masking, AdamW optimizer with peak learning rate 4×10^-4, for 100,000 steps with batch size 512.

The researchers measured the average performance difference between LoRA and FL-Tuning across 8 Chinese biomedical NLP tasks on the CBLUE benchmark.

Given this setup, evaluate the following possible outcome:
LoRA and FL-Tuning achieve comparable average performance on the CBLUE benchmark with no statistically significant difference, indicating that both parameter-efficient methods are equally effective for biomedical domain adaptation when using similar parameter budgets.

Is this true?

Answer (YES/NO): NO